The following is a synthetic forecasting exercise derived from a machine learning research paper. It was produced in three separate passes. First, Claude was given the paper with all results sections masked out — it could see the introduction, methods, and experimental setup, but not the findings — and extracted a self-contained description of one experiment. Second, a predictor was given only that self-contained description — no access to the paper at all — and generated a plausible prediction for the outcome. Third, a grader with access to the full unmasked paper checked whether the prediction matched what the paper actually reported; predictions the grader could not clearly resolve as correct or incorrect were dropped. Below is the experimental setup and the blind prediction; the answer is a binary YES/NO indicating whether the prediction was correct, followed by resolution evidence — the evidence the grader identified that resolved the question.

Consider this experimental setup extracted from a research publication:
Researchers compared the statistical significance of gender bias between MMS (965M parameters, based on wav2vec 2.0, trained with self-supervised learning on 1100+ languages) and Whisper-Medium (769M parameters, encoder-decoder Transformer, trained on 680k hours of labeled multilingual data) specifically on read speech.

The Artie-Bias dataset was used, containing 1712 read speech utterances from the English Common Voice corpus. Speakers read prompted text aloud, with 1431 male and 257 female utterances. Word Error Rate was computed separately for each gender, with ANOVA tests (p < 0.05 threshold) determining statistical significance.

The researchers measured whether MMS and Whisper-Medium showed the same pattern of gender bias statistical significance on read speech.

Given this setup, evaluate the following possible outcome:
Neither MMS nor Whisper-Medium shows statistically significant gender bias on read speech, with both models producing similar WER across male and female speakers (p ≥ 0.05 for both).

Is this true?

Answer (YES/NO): YES